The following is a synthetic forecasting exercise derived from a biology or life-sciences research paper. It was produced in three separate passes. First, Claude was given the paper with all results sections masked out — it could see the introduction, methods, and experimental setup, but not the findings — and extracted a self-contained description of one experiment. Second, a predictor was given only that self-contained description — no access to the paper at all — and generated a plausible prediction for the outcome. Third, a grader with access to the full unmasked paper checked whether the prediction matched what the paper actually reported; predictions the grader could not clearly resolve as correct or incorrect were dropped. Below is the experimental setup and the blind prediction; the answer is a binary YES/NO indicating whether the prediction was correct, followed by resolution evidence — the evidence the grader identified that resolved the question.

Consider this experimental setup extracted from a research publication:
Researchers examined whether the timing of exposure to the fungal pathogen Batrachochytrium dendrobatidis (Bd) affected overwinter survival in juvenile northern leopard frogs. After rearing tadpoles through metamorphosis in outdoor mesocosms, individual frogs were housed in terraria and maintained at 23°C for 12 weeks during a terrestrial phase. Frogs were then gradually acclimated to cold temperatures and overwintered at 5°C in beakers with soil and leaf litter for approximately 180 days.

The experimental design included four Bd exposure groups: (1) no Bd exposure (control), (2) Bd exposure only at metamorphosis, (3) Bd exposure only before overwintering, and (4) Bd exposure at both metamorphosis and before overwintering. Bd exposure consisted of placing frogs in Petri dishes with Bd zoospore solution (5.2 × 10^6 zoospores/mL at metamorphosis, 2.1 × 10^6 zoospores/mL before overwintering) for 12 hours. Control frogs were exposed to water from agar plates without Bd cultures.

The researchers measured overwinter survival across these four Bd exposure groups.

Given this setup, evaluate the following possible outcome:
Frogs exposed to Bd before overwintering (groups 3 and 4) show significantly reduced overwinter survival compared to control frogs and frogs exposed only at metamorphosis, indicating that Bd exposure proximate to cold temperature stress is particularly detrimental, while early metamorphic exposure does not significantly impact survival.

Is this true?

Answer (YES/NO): NO